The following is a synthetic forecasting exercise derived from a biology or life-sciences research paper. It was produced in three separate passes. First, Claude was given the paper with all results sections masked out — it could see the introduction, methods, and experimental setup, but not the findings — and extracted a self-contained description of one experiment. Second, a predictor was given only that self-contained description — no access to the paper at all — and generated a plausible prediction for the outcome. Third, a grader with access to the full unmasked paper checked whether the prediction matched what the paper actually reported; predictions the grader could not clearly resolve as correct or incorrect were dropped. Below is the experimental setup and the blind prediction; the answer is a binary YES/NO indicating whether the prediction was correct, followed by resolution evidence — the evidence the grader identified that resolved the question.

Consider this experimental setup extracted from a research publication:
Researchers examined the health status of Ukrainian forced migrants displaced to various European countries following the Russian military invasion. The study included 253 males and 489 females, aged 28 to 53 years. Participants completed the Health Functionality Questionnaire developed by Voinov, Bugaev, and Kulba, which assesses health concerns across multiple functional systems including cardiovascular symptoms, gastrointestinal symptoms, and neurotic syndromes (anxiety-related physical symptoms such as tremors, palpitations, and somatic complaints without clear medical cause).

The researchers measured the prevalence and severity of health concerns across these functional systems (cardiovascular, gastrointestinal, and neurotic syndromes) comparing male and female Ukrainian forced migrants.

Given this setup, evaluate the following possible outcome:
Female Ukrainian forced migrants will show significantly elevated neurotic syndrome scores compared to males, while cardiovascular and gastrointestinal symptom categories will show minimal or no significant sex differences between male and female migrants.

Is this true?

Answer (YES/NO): NO